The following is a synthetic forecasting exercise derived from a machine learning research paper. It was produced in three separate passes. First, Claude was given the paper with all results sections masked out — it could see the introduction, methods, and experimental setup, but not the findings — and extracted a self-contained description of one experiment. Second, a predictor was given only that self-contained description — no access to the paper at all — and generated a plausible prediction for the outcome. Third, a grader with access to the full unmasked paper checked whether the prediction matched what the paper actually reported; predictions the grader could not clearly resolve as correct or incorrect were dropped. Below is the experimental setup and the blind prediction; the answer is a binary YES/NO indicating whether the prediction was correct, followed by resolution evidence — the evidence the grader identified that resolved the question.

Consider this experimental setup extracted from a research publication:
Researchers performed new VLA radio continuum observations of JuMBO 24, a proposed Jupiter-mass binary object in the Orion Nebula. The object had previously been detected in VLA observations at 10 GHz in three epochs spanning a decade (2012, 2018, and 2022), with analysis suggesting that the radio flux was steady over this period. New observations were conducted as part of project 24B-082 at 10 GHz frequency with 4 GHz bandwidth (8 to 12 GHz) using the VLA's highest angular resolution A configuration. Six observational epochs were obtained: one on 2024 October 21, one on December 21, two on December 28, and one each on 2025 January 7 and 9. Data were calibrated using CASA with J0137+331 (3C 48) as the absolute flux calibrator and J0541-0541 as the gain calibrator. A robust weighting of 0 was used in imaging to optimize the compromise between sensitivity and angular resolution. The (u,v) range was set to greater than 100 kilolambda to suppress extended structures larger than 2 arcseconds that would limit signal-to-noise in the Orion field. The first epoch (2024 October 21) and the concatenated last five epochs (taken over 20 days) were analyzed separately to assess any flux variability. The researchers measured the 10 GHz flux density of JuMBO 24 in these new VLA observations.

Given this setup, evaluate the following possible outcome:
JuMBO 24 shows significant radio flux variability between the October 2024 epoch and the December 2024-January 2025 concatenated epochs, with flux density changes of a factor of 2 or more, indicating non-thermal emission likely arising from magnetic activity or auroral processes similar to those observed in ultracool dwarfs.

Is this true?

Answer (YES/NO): NO